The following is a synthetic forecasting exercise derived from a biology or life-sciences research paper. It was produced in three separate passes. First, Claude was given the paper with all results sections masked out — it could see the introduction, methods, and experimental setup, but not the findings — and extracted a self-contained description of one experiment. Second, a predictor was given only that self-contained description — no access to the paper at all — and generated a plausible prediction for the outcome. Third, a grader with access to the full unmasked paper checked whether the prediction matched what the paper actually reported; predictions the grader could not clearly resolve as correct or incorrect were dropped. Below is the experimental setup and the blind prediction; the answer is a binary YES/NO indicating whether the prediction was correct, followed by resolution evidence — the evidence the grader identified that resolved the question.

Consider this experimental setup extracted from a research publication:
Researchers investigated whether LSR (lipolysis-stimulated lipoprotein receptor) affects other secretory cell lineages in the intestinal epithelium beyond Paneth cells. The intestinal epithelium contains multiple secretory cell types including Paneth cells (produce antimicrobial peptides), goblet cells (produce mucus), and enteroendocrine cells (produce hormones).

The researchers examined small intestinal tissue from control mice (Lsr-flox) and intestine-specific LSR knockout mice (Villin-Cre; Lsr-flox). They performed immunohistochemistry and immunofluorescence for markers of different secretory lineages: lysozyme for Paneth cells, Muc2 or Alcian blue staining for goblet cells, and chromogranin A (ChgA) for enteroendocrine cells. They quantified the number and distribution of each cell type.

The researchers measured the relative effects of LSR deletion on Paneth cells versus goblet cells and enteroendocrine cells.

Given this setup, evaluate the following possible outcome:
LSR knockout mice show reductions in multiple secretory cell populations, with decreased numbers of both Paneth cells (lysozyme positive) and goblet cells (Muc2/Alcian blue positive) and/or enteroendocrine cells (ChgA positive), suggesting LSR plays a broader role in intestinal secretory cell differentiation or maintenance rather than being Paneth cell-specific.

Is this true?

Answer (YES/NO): NO